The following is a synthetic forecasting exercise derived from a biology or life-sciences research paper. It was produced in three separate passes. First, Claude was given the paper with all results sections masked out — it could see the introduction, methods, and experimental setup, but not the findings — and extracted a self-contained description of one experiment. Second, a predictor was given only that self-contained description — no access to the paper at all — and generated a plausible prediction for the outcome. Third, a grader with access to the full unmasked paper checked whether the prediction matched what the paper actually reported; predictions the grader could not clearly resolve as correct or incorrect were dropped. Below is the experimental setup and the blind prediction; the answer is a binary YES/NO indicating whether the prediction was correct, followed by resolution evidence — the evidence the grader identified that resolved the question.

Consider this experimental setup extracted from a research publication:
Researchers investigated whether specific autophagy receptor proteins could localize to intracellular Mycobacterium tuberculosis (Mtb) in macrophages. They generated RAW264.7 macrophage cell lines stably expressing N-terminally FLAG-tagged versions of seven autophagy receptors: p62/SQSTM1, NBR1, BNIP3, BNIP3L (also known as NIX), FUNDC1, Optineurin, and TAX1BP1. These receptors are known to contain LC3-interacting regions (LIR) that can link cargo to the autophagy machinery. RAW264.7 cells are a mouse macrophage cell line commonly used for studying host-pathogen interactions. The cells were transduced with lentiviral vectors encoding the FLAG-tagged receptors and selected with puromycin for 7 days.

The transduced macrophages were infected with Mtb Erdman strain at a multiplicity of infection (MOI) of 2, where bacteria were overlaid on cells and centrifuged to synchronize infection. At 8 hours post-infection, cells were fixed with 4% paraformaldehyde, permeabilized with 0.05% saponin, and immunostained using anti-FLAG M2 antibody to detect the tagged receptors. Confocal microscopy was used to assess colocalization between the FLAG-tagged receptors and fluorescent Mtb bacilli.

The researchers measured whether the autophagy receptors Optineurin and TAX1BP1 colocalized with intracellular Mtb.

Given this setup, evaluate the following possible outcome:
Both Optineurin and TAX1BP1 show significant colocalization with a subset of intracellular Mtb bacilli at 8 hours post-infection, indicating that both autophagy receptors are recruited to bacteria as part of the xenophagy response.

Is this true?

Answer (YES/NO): NO